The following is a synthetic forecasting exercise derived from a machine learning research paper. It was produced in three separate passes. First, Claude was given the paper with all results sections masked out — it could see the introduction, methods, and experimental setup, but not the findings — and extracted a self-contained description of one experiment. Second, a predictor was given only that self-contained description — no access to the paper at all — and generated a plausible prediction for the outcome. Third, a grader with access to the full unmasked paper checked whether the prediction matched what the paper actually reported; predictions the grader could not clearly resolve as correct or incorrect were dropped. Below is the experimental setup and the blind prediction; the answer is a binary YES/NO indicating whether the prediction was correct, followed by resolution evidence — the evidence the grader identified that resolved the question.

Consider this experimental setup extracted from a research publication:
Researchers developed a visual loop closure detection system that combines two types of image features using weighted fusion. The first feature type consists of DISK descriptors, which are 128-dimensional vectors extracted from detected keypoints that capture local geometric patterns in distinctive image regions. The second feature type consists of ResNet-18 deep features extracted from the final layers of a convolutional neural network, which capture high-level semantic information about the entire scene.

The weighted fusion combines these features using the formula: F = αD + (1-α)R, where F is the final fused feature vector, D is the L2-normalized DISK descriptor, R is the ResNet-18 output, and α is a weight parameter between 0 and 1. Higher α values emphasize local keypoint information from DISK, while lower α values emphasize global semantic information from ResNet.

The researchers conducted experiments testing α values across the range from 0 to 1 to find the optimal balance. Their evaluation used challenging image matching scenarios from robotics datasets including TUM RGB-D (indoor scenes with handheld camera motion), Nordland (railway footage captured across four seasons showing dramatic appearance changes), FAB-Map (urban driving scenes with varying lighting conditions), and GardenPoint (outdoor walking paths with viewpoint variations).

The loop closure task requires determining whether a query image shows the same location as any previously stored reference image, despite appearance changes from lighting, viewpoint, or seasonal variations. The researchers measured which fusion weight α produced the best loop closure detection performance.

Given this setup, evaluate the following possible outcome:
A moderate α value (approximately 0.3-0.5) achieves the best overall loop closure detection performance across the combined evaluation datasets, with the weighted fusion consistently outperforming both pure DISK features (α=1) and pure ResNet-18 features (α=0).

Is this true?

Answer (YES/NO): NO